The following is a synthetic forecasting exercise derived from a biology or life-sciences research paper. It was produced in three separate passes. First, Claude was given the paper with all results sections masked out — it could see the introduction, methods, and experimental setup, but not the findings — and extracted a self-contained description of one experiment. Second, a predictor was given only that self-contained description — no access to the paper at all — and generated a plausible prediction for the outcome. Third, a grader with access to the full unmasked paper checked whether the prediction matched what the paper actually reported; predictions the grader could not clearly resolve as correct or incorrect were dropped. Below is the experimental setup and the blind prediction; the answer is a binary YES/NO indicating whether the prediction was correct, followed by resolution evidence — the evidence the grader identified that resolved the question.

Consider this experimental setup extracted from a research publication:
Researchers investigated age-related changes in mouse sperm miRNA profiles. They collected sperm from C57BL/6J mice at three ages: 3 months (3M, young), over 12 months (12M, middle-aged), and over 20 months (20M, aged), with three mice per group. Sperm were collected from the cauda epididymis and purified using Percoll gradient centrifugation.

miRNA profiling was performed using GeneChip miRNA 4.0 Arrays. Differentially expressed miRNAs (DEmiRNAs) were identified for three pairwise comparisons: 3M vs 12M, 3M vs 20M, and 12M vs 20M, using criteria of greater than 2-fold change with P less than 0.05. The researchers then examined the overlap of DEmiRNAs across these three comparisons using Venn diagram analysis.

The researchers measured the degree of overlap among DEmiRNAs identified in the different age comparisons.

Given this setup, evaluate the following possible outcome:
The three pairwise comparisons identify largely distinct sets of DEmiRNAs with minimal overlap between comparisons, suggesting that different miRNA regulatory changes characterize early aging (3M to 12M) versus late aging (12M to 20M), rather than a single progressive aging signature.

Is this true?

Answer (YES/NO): NO